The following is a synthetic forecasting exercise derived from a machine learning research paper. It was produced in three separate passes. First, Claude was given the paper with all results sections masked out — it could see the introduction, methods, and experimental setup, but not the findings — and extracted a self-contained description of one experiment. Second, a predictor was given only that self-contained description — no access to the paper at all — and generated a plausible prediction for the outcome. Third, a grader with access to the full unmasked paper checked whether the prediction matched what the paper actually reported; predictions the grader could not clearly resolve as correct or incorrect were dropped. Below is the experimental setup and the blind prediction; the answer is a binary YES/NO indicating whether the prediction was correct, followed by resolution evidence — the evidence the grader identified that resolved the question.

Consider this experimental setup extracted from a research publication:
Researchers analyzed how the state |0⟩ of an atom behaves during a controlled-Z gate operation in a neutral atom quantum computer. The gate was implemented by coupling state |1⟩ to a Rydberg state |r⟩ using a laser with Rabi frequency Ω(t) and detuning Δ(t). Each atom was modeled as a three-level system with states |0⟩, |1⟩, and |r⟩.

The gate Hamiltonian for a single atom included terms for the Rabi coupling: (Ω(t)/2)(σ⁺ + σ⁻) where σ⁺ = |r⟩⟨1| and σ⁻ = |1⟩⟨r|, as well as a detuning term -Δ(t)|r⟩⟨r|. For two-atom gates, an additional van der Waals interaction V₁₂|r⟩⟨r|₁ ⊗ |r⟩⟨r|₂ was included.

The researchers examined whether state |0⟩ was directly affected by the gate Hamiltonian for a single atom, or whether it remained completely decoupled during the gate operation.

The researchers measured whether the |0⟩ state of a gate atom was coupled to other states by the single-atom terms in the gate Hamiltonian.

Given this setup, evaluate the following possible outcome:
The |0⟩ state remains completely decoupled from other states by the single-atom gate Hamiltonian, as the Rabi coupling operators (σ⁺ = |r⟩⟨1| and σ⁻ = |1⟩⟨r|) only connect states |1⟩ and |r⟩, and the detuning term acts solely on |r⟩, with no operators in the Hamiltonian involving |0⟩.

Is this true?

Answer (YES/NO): YES